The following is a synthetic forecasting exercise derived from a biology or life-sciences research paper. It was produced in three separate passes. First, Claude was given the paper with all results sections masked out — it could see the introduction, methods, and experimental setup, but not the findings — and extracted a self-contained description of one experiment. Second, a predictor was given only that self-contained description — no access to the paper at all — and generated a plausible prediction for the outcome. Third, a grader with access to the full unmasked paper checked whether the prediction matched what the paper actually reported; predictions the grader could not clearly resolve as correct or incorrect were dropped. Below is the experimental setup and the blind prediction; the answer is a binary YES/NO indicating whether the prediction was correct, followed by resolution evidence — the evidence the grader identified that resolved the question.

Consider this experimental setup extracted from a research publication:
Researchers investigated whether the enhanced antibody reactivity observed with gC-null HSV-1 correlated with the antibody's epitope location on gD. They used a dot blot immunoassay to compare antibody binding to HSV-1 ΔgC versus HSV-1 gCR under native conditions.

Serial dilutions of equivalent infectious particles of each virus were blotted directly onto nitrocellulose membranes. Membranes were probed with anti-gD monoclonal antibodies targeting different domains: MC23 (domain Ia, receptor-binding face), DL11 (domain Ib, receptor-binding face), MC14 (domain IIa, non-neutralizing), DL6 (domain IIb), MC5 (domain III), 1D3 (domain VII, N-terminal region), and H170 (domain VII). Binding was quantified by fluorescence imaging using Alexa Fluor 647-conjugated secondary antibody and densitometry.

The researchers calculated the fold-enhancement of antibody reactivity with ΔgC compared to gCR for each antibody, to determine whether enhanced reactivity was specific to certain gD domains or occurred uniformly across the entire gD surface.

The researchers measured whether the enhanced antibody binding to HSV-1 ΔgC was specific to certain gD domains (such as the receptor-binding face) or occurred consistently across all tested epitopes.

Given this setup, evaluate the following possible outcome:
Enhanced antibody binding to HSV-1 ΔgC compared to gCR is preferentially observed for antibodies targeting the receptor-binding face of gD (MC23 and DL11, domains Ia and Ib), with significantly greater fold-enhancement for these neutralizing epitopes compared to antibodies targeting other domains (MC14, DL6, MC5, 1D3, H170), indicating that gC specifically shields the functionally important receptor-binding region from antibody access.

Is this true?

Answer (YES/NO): NO